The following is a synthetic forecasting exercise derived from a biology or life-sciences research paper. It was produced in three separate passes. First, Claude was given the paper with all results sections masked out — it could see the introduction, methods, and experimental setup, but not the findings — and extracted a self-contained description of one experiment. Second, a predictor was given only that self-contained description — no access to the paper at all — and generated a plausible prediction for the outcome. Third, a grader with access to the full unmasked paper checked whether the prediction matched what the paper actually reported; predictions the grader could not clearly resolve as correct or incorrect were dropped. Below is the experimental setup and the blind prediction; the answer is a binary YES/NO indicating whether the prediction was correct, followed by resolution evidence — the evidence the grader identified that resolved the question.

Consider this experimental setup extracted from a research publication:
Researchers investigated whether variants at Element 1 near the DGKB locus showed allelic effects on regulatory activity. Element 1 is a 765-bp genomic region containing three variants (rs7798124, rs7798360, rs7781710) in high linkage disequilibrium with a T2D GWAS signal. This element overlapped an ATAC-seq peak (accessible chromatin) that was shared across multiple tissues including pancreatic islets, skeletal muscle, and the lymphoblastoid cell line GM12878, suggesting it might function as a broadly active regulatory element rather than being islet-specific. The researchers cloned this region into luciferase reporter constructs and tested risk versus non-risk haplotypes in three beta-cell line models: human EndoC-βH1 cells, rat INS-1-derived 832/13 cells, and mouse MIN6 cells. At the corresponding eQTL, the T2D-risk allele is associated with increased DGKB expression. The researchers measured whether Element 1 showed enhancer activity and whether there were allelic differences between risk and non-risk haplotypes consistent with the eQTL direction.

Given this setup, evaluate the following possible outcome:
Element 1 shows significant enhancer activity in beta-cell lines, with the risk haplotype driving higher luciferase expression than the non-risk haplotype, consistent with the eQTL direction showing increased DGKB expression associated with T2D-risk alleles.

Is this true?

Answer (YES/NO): NO